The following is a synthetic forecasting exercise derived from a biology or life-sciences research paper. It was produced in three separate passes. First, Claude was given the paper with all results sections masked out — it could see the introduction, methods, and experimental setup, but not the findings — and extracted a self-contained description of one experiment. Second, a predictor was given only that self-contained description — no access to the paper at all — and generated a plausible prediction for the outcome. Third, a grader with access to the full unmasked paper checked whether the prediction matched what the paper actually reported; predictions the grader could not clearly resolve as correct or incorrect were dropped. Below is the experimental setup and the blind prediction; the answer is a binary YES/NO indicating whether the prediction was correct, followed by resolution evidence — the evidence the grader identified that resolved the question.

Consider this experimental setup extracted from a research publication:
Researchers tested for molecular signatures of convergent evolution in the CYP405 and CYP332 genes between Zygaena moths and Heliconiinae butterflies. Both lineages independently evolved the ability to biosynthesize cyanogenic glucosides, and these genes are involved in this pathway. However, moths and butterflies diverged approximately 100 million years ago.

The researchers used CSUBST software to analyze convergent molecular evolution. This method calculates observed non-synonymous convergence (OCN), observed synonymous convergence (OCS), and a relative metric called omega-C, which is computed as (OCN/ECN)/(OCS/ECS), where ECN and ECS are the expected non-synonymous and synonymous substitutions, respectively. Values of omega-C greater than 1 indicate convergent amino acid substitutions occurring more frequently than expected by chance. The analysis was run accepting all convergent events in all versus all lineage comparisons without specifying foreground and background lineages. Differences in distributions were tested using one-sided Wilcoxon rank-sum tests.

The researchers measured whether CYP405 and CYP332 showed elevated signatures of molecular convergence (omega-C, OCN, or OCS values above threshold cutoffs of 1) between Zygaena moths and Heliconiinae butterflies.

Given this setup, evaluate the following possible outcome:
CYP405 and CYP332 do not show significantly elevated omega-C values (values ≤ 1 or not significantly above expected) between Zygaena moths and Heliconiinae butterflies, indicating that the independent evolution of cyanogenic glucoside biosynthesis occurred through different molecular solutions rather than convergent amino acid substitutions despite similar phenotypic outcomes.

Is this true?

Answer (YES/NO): NO